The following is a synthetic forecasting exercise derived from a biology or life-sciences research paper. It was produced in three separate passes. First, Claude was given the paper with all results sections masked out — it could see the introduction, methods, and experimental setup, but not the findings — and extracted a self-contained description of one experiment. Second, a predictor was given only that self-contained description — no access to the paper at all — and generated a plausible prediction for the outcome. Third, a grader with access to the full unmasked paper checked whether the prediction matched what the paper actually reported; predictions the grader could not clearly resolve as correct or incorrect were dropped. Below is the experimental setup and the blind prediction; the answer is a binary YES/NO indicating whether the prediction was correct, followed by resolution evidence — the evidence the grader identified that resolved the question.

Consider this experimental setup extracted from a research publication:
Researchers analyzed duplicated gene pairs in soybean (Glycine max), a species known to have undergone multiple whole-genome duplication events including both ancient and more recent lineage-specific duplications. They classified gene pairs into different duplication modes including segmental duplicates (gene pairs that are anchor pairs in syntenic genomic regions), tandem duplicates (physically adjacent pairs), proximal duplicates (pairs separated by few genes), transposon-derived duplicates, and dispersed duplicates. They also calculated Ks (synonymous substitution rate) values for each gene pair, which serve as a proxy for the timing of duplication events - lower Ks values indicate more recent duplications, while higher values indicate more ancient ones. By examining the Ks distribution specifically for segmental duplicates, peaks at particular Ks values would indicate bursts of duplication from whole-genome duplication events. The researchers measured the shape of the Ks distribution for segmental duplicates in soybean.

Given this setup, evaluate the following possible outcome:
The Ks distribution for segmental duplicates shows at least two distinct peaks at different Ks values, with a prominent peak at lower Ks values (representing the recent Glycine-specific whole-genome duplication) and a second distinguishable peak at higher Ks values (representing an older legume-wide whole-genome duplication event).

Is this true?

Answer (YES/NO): YES